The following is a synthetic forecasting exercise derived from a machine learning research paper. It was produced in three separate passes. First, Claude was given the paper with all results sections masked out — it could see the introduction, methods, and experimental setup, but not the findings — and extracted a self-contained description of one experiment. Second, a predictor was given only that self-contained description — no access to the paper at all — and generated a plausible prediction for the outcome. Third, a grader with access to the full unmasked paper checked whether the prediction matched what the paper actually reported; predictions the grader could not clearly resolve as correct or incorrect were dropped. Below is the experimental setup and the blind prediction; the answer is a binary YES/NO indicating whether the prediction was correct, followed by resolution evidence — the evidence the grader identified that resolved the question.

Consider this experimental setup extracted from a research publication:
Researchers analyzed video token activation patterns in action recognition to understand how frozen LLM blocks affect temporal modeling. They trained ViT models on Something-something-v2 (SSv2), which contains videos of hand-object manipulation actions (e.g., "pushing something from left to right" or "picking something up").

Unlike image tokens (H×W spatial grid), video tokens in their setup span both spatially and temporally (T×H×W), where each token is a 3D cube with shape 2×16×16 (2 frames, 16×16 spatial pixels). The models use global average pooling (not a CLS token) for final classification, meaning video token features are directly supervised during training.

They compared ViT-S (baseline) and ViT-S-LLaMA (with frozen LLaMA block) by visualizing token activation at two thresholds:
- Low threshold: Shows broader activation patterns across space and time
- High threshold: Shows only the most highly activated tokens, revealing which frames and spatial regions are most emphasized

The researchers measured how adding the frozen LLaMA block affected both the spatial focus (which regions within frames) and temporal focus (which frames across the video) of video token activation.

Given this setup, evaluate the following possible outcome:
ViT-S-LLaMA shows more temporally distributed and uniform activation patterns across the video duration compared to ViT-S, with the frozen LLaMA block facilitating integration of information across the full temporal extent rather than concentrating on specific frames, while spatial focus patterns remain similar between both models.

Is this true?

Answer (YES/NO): NO